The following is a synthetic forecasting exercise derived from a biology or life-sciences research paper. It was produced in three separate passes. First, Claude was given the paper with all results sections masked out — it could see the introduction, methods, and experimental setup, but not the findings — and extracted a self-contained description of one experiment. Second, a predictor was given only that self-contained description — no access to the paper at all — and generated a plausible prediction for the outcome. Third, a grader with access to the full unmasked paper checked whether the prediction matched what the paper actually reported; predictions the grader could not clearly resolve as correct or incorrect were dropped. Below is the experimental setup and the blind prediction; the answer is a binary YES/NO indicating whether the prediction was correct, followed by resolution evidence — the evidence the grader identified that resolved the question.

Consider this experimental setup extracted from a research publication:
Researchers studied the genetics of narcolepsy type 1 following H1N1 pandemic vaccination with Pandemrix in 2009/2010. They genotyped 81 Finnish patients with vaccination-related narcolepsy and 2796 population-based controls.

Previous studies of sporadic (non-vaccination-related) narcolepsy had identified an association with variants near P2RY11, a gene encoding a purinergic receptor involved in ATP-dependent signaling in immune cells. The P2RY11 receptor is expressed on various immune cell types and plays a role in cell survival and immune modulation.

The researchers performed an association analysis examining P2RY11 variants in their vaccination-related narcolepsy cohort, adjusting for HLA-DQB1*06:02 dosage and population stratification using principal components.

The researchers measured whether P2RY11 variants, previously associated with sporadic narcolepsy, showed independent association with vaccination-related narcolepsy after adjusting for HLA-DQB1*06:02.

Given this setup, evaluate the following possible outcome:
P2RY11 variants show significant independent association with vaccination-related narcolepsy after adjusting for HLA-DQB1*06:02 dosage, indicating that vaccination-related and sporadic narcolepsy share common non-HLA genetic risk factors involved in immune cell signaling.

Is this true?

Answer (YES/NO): YES